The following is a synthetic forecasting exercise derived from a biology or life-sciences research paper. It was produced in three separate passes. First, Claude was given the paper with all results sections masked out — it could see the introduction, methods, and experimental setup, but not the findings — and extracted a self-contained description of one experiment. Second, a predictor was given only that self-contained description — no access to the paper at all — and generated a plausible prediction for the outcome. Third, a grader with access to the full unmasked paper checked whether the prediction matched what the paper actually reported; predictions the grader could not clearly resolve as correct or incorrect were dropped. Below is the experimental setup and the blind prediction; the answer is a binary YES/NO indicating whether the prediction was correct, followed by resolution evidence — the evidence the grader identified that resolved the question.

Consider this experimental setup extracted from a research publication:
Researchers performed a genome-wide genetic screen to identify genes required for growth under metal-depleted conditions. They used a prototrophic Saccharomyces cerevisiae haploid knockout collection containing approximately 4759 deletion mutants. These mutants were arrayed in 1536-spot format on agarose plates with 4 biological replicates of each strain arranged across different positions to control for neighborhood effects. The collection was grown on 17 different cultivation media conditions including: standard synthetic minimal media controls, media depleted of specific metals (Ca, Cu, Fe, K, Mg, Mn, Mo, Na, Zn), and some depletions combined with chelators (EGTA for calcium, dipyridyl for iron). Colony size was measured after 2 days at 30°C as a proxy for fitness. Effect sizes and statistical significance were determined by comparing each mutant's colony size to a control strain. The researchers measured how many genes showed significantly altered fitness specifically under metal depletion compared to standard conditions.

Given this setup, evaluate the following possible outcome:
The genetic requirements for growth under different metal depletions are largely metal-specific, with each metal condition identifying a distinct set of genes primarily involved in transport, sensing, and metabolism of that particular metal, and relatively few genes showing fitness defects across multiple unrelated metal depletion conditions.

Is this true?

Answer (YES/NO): NO